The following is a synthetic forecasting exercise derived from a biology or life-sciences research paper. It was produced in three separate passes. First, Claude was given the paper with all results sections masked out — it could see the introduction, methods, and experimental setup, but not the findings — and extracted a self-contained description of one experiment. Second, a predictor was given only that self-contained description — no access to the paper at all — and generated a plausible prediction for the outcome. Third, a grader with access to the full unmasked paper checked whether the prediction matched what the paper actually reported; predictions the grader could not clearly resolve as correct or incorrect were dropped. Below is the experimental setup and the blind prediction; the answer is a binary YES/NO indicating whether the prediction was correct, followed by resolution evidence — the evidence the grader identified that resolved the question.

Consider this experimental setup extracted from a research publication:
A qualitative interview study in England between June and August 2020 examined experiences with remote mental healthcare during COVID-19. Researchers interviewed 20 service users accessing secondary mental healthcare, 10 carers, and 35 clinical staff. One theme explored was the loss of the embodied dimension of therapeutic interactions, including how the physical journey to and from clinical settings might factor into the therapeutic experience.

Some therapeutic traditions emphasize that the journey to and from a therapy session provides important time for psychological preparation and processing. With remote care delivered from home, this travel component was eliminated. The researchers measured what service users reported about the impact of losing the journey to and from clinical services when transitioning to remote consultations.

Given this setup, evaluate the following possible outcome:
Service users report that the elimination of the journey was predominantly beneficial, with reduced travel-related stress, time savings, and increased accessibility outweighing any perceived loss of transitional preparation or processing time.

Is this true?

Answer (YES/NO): NO